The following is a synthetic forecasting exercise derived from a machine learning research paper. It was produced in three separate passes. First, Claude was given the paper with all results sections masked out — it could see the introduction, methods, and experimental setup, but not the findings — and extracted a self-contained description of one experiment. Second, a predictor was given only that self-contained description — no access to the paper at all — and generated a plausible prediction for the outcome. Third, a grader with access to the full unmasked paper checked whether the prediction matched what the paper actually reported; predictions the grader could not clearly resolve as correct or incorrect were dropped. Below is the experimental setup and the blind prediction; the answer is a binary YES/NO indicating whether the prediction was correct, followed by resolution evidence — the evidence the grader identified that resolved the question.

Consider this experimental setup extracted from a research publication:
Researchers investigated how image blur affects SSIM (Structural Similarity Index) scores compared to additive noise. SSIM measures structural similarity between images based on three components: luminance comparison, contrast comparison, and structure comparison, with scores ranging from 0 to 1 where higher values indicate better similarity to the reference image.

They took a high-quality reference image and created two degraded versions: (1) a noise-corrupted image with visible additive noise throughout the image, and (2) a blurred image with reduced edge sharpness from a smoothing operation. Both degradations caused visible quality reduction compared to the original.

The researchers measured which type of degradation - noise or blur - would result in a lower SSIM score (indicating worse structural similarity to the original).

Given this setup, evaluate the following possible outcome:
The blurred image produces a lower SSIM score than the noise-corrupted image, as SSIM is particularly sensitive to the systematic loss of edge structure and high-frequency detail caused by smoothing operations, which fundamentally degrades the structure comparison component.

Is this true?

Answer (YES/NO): YES